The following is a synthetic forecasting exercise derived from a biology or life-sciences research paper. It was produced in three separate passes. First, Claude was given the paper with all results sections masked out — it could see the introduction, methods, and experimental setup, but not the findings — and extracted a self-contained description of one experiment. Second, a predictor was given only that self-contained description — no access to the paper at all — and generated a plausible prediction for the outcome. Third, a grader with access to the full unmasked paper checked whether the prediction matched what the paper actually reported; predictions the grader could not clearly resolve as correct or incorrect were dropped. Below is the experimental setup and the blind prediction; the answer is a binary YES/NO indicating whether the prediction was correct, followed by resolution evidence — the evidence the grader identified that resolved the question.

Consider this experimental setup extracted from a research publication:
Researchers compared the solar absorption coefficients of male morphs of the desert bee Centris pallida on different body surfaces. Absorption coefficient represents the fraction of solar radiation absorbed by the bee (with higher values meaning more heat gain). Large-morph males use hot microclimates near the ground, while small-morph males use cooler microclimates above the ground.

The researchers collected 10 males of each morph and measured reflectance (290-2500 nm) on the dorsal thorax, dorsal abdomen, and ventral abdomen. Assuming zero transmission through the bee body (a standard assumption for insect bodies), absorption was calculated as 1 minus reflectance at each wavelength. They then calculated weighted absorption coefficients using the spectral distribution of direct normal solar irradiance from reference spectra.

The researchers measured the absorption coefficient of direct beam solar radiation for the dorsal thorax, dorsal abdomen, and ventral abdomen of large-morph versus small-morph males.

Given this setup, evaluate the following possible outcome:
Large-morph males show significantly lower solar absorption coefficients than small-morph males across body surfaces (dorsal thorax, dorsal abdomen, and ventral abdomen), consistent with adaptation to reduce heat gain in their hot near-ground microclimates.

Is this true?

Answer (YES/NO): NO